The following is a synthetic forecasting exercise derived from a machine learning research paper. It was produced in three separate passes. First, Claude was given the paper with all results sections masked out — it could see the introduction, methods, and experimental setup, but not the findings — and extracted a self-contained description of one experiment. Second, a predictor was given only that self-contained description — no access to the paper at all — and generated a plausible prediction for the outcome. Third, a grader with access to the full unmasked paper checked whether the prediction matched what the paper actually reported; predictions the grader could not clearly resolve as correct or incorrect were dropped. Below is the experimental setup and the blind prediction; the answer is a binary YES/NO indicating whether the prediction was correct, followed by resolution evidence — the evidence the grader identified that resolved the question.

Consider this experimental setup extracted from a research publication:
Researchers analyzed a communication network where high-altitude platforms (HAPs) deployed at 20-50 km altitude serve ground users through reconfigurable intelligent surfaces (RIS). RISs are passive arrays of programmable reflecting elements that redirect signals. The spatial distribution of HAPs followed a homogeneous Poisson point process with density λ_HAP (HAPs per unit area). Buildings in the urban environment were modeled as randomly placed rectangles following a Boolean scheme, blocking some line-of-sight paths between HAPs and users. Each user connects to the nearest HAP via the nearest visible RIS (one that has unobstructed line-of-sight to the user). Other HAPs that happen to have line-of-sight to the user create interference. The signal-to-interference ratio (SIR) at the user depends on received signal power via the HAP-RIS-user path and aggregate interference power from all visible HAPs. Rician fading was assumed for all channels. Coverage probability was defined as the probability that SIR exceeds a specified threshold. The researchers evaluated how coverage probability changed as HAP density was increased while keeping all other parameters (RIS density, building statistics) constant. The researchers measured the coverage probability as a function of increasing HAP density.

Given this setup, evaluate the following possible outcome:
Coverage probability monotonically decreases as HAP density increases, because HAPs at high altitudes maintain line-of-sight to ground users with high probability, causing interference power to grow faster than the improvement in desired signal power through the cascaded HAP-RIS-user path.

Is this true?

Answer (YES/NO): YES